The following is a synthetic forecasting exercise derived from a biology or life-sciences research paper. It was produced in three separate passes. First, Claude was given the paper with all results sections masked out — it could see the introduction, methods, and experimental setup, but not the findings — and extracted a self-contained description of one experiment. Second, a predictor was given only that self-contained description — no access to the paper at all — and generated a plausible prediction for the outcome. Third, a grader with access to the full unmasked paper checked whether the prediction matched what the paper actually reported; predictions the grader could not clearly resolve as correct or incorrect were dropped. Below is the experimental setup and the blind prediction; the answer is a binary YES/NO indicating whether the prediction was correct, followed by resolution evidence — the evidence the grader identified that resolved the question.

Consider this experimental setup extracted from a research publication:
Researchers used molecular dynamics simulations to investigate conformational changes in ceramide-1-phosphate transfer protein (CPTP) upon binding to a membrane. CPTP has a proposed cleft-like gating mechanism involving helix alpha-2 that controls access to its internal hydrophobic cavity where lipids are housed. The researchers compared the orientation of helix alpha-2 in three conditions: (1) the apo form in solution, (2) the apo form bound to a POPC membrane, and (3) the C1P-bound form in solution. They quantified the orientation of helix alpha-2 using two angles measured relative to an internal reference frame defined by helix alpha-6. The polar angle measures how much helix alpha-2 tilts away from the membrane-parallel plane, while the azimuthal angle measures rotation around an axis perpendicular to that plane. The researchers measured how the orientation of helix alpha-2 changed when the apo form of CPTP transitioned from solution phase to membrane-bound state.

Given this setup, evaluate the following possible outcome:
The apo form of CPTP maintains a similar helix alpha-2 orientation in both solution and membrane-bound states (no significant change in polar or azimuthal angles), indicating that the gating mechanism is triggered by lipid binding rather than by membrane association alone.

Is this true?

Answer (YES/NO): NO